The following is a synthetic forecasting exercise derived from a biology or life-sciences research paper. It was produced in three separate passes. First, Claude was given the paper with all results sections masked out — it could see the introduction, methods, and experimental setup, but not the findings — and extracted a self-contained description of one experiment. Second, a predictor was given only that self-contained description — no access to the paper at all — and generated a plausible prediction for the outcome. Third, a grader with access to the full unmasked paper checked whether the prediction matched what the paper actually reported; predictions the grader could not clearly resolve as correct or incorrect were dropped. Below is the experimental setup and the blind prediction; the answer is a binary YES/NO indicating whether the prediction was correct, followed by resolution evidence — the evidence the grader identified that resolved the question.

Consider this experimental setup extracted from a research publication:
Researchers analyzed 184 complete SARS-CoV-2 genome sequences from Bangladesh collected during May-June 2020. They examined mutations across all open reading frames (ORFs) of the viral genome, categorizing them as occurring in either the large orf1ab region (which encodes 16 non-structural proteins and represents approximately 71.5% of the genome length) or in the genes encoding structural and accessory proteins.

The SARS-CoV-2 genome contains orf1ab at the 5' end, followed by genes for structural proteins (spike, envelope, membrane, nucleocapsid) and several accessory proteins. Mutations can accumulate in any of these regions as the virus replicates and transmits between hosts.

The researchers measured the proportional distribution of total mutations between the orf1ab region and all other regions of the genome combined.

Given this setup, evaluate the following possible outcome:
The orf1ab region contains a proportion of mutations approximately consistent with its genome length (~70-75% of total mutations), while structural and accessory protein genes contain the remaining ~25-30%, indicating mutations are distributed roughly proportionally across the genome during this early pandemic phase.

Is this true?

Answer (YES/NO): NO